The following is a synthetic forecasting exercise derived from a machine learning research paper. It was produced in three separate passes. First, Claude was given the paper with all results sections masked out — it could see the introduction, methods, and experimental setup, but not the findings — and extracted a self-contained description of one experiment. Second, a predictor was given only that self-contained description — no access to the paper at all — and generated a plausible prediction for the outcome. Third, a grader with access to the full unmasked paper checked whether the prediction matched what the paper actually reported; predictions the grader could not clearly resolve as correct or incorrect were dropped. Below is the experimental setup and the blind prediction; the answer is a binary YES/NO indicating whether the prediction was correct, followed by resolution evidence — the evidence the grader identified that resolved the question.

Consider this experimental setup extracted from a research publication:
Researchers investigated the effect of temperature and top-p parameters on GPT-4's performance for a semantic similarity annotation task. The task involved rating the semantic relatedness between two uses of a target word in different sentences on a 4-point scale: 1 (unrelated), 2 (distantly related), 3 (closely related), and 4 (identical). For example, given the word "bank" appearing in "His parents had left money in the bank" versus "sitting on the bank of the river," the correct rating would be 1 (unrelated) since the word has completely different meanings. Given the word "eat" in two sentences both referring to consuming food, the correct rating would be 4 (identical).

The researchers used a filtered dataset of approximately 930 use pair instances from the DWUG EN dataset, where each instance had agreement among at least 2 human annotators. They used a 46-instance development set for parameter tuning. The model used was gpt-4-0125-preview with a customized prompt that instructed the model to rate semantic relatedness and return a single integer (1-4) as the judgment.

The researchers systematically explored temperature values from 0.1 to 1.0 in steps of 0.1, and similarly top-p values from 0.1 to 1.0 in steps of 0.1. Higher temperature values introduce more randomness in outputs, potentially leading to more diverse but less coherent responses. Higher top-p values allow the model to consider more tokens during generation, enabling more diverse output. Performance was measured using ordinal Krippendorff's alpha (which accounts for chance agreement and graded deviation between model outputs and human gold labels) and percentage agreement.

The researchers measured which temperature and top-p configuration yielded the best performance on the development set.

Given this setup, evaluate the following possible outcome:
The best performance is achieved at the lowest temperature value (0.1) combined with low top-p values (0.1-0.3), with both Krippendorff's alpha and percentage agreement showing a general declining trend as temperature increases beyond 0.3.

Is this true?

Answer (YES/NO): NO